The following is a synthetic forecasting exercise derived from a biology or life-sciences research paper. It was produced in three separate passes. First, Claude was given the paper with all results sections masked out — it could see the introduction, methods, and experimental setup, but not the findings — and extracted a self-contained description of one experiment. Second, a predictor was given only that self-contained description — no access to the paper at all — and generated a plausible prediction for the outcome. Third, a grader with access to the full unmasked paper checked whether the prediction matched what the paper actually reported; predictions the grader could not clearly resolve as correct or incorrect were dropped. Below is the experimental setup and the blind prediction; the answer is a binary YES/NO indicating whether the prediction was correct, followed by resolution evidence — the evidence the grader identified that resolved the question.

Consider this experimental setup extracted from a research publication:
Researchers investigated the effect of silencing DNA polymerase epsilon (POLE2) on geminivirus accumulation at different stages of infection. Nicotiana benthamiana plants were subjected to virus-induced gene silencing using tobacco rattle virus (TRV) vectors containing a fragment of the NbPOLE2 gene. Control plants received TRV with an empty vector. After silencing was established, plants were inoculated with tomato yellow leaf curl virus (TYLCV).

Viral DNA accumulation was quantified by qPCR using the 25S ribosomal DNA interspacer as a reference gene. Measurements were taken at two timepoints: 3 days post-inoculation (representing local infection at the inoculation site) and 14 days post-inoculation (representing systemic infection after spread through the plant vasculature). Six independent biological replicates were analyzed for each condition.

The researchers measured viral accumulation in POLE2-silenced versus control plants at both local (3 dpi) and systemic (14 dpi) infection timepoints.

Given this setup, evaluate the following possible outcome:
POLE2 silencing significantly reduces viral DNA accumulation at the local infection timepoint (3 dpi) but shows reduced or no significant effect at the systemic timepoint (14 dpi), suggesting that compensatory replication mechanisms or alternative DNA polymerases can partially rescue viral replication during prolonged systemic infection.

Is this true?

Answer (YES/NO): NO